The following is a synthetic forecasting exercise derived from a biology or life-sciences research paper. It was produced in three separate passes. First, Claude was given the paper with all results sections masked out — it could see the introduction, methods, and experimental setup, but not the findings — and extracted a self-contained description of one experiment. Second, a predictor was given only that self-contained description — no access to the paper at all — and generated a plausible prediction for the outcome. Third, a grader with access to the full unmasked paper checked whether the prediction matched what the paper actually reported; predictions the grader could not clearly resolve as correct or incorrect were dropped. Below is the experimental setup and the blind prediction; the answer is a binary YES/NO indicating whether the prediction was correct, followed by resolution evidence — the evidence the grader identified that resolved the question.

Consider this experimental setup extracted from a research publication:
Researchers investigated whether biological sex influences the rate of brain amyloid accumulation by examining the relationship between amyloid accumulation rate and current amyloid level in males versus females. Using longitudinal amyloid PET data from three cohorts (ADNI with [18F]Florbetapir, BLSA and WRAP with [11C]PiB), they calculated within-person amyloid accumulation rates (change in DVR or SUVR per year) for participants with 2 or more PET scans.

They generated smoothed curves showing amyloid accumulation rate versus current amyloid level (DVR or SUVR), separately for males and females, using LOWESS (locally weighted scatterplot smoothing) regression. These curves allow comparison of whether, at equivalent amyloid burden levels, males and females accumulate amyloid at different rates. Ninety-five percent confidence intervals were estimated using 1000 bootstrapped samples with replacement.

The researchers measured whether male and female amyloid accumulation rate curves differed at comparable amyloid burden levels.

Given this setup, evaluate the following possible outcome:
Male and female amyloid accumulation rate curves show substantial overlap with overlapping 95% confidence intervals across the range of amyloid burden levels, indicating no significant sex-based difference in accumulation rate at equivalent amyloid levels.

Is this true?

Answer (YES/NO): YES